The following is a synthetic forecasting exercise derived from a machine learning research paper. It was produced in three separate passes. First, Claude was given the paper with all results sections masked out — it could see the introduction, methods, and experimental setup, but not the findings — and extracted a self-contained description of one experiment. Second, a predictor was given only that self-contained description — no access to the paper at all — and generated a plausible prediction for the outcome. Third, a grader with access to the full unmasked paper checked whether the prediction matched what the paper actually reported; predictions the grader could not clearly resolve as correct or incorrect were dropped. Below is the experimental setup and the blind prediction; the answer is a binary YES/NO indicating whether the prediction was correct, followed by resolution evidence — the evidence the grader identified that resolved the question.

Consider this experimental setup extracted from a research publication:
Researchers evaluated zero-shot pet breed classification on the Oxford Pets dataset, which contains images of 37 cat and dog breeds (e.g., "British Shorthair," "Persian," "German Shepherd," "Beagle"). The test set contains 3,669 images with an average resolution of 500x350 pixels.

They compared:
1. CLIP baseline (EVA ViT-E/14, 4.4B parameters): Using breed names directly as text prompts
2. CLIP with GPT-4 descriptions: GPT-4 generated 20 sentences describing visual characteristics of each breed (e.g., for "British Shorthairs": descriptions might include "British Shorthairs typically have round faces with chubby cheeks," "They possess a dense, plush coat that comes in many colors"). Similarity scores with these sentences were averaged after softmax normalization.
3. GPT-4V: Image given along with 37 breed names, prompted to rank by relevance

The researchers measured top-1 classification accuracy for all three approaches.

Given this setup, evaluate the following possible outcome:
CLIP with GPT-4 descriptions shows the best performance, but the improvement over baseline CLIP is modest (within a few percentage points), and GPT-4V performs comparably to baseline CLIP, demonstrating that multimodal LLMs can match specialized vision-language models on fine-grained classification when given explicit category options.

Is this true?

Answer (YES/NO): NO